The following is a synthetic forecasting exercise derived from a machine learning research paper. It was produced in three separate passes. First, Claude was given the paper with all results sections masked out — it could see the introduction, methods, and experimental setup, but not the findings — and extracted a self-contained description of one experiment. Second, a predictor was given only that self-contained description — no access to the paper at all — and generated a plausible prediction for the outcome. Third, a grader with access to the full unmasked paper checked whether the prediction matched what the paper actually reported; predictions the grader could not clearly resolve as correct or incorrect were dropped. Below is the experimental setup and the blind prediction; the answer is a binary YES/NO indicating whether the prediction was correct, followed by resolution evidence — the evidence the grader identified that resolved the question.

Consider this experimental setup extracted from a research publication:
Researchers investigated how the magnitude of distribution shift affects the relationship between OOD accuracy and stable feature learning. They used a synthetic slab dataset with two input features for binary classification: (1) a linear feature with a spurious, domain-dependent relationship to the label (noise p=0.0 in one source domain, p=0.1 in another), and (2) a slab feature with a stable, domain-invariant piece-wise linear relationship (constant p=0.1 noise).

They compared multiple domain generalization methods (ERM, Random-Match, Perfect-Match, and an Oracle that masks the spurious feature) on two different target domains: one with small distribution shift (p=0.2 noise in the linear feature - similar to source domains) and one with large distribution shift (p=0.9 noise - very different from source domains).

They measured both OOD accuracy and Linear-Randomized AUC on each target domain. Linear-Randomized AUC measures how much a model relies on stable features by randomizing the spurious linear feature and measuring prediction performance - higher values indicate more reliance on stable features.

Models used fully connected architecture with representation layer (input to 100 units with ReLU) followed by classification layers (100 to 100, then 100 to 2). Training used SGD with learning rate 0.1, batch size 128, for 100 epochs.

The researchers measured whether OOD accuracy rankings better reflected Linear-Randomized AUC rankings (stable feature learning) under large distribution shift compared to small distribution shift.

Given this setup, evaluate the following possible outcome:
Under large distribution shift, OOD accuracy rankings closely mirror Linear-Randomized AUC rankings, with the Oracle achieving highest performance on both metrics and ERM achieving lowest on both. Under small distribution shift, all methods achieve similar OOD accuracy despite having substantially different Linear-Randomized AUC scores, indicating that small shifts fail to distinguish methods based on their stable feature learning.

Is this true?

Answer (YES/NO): NO